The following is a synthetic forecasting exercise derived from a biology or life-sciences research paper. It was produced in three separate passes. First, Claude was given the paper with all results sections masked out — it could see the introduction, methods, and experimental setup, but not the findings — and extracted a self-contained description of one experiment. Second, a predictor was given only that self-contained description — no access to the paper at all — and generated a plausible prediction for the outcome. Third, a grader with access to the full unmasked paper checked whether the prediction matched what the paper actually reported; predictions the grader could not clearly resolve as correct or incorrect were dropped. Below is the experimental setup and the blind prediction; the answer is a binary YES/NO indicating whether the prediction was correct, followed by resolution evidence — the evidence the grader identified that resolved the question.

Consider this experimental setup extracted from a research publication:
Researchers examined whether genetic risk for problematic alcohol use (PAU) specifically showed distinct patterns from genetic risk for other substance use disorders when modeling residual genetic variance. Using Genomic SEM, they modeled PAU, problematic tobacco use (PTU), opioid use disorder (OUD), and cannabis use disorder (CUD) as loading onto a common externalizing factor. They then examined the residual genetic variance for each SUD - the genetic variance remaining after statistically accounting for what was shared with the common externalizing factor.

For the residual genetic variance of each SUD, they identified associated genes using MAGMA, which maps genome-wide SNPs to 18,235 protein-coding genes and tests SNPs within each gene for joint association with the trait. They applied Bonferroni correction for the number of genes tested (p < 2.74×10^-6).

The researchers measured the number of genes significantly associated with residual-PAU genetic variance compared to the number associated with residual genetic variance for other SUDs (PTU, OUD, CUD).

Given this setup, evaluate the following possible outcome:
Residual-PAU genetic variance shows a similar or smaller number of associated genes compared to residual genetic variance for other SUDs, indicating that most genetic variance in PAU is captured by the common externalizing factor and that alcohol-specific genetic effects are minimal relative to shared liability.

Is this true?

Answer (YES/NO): NO